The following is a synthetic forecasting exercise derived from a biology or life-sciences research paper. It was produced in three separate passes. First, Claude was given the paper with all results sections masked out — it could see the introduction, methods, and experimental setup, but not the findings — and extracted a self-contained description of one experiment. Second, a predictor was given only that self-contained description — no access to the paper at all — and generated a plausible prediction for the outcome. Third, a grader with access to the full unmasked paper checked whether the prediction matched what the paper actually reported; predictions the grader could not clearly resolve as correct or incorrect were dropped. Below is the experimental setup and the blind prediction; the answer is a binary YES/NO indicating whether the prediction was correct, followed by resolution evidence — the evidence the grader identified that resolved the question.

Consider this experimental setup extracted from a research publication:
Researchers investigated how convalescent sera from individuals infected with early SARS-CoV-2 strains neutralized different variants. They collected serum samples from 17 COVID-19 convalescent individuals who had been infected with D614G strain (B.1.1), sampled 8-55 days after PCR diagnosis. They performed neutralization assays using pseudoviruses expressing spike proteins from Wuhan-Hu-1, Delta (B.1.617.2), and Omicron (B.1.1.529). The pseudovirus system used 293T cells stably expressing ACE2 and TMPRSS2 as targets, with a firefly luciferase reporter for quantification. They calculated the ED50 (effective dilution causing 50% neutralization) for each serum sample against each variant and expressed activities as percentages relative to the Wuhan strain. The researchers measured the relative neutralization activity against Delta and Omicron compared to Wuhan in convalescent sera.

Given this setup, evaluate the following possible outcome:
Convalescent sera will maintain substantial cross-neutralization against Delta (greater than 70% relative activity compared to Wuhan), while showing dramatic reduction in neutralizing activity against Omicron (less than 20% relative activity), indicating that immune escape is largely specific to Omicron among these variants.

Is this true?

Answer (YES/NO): NO